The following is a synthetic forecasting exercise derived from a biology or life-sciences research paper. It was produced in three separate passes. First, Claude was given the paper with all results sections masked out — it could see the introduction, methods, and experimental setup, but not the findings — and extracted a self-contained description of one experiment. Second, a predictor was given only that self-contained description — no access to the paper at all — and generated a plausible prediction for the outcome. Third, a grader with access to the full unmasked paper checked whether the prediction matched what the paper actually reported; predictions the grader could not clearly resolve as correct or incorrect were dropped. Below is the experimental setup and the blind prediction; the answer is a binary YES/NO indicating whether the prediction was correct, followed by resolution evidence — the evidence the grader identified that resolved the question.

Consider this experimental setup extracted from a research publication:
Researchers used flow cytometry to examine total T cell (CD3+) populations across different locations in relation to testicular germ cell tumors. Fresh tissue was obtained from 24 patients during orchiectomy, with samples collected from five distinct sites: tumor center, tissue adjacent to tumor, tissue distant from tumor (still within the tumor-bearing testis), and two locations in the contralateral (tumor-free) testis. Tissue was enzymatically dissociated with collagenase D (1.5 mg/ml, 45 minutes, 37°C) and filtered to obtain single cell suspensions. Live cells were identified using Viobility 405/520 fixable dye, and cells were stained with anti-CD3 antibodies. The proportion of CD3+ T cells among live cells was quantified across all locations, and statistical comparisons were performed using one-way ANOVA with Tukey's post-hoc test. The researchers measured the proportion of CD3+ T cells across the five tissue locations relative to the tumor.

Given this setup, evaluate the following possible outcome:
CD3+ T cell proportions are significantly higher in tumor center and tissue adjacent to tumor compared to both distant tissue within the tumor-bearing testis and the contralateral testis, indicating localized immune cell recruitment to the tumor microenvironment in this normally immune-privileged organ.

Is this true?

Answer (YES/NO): NO